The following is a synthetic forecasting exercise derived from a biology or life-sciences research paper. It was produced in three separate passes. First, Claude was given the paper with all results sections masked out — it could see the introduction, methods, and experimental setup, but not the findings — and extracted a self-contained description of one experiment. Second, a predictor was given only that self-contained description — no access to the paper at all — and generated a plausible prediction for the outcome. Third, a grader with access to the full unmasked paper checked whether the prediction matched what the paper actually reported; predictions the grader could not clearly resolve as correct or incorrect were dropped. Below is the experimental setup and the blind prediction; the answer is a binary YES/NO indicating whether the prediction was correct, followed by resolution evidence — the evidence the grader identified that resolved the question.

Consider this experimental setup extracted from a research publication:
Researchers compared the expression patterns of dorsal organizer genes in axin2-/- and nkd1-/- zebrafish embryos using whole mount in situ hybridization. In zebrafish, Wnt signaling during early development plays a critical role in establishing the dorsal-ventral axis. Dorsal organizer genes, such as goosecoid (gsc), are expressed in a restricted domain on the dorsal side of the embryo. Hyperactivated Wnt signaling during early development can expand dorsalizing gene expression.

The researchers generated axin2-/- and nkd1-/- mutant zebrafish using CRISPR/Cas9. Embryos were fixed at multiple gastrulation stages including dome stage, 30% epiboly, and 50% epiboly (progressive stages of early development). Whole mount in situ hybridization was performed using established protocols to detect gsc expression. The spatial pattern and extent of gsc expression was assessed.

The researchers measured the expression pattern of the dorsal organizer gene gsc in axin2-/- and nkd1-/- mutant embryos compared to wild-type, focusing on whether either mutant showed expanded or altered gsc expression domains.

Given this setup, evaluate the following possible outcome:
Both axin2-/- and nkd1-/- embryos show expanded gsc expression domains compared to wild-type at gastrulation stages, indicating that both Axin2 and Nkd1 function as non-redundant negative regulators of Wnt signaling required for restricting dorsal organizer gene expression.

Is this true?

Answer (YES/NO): NO